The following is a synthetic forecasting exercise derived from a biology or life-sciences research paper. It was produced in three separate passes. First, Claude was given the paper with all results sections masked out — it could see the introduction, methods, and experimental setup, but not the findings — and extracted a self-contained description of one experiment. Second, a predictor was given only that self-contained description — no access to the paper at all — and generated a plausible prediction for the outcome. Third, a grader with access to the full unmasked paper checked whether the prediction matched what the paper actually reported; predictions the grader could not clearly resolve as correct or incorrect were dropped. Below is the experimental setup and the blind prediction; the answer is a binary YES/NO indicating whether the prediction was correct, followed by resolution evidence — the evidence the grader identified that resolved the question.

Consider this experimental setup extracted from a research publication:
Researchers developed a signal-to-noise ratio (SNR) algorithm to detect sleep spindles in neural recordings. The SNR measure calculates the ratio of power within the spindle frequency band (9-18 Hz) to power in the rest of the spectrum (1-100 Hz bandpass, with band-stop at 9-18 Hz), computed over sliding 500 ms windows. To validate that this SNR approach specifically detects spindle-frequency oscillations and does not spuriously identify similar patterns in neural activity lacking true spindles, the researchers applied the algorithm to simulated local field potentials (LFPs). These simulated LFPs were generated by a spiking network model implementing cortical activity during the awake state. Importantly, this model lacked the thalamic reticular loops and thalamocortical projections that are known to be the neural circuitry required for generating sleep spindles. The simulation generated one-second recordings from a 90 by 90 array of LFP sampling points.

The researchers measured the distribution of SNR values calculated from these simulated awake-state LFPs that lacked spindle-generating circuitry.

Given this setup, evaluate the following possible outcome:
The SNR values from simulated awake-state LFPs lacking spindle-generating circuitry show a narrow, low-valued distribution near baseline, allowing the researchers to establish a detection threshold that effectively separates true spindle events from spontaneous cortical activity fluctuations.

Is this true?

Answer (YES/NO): YES